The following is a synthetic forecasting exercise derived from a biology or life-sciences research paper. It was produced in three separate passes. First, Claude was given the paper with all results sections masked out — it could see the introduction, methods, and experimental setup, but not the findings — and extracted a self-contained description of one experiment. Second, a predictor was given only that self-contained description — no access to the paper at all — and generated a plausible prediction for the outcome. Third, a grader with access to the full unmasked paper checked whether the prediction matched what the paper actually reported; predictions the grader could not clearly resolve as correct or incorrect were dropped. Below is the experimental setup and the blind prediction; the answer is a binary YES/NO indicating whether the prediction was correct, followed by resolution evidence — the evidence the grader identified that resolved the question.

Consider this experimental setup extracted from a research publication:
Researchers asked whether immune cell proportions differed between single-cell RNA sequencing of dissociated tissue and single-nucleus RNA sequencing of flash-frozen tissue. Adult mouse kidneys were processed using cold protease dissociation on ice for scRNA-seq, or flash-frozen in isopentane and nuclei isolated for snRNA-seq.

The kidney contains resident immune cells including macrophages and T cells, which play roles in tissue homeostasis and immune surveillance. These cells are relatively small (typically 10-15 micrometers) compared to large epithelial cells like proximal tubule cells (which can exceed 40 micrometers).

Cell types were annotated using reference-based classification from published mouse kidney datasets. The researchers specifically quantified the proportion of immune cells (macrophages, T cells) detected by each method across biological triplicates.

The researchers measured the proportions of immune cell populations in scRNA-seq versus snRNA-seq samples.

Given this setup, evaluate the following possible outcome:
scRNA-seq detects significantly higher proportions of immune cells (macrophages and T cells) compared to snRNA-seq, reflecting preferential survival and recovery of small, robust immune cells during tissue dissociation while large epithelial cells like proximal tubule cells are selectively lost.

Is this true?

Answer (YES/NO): NO